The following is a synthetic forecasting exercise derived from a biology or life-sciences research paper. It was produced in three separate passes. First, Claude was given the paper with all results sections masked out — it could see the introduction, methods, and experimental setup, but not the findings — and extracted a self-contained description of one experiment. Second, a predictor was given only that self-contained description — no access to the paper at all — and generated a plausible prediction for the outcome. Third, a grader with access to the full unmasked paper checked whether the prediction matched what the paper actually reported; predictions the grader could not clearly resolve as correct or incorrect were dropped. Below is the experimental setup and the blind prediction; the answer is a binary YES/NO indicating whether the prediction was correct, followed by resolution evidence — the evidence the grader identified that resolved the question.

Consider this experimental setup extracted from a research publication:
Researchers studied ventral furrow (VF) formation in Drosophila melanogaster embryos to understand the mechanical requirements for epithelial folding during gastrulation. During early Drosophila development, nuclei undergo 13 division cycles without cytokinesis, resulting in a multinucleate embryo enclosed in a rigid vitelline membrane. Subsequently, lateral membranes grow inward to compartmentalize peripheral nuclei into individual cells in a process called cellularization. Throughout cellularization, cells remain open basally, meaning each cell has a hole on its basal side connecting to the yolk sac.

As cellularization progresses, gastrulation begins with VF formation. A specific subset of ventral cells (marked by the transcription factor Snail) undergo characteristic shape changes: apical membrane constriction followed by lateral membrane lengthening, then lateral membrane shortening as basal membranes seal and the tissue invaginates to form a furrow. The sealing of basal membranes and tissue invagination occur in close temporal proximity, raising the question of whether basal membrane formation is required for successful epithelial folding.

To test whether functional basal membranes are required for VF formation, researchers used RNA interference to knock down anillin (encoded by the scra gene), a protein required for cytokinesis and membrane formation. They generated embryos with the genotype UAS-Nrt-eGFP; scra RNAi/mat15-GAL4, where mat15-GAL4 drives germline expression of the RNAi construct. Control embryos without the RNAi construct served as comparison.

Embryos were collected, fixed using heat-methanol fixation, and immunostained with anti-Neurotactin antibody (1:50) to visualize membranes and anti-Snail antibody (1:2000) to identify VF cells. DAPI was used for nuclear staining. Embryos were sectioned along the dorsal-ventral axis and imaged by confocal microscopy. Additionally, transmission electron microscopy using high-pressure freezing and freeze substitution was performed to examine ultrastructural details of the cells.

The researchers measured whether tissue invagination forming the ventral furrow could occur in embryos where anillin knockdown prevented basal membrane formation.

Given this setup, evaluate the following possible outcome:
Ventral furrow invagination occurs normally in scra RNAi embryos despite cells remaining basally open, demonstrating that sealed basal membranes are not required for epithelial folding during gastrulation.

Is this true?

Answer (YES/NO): YES